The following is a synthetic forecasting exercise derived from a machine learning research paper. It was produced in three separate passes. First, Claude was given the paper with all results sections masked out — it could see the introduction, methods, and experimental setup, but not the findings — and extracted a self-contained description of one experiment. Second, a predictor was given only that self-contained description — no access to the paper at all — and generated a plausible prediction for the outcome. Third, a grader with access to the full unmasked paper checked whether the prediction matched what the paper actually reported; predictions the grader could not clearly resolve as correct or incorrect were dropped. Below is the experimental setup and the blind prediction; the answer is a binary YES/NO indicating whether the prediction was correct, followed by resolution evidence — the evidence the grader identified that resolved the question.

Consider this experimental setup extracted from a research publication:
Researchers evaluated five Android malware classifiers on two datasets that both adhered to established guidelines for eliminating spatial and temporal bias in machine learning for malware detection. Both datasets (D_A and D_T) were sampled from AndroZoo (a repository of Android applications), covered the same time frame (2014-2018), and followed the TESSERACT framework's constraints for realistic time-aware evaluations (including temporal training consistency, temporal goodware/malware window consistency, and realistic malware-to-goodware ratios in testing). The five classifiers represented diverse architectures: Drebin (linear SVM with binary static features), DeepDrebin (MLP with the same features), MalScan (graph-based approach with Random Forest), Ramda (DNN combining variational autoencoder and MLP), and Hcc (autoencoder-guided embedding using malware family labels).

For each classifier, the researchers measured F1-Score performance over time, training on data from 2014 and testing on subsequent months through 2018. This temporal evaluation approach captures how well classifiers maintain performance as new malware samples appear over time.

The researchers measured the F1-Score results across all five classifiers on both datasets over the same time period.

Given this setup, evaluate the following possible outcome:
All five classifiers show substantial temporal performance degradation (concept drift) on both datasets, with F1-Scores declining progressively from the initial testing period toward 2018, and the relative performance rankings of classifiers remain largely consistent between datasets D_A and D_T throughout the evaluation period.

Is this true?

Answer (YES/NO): NO